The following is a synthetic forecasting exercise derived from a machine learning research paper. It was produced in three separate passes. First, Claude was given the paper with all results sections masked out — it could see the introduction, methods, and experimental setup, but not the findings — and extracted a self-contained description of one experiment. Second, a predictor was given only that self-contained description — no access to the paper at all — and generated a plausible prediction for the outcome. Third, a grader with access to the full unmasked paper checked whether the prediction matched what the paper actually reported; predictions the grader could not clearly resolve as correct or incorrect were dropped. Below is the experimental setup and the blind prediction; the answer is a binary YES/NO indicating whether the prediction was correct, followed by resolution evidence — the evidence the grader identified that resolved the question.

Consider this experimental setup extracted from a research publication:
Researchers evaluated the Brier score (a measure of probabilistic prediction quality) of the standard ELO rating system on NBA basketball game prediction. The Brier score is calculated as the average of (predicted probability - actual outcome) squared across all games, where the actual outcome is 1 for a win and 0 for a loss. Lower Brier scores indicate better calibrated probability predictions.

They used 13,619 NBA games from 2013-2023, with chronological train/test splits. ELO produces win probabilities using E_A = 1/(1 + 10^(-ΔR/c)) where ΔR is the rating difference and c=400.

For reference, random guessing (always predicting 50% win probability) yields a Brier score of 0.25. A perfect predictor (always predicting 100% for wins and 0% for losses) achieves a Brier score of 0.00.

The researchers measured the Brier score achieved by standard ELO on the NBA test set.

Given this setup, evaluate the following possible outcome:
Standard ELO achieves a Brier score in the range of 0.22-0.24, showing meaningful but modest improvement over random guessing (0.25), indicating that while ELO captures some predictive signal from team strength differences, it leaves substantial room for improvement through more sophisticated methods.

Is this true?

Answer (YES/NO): YES